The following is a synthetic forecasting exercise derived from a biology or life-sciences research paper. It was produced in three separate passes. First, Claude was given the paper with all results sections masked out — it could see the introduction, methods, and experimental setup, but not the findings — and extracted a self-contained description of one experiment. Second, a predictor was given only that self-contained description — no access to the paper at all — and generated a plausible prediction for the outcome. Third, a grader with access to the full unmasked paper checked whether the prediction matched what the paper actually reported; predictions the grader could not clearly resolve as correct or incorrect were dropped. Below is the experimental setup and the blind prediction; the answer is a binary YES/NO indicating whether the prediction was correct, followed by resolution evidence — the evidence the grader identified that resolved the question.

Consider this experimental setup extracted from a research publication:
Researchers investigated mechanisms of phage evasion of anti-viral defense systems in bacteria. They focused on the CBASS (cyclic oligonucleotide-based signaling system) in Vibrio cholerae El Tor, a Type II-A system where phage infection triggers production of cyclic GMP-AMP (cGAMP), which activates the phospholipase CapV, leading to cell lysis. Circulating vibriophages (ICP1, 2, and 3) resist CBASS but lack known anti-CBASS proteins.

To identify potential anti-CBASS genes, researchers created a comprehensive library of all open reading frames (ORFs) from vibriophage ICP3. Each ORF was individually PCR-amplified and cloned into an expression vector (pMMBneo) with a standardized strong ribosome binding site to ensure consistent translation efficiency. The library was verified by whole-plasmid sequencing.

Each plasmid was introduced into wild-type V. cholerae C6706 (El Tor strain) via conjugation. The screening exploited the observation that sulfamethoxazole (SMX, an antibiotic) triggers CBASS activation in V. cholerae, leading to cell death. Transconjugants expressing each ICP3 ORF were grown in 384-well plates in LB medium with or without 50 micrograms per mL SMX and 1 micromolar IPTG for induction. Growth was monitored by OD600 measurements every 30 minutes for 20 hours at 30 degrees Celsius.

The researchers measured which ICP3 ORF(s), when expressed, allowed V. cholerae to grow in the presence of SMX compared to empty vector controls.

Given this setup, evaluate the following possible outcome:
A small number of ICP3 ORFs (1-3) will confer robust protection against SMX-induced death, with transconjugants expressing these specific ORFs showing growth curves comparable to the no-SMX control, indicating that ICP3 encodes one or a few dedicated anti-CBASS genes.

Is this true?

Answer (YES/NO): YES